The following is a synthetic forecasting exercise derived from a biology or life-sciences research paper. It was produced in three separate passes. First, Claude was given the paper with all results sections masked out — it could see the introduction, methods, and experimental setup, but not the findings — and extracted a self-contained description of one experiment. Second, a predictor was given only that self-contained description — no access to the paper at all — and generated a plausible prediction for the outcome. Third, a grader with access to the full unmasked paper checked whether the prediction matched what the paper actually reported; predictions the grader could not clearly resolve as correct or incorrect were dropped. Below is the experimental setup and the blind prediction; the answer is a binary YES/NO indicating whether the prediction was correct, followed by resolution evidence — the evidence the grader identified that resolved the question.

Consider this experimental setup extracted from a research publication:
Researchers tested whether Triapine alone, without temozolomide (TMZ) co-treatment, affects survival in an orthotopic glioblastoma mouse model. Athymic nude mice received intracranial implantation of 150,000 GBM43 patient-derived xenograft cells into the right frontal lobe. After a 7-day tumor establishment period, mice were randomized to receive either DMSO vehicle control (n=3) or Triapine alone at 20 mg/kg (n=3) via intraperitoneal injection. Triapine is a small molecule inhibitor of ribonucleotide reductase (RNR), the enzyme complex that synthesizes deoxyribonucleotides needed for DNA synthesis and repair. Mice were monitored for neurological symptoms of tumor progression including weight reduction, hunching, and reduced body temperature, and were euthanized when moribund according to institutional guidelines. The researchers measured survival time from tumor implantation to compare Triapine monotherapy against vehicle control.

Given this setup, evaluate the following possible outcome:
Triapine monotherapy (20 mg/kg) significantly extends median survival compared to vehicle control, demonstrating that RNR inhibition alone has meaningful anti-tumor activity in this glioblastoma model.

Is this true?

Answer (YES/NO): NO